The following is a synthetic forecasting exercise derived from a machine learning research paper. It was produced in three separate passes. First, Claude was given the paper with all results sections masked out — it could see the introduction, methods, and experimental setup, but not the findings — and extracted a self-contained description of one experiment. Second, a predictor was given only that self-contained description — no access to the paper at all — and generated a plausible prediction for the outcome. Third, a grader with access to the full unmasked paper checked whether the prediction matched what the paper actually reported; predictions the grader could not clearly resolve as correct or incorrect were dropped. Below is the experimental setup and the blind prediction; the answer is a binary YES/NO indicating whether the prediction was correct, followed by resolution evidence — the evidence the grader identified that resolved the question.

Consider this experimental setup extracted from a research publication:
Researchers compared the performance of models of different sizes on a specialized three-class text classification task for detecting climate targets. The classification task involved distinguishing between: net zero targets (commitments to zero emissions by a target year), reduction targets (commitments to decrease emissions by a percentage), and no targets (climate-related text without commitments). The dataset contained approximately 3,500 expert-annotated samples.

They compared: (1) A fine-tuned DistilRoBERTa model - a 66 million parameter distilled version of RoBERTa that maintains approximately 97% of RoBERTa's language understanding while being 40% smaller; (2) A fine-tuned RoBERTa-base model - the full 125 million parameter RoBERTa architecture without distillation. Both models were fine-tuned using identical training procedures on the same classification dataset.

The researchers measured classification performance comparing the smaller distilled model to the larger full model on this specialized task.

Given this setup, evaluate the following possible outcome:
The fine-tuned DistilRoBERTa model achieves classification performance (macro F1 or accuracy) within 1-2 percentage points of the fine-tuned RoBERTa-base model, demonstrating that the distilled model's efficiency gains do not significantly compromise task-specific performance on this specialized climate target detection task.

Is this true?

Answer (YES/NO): YES